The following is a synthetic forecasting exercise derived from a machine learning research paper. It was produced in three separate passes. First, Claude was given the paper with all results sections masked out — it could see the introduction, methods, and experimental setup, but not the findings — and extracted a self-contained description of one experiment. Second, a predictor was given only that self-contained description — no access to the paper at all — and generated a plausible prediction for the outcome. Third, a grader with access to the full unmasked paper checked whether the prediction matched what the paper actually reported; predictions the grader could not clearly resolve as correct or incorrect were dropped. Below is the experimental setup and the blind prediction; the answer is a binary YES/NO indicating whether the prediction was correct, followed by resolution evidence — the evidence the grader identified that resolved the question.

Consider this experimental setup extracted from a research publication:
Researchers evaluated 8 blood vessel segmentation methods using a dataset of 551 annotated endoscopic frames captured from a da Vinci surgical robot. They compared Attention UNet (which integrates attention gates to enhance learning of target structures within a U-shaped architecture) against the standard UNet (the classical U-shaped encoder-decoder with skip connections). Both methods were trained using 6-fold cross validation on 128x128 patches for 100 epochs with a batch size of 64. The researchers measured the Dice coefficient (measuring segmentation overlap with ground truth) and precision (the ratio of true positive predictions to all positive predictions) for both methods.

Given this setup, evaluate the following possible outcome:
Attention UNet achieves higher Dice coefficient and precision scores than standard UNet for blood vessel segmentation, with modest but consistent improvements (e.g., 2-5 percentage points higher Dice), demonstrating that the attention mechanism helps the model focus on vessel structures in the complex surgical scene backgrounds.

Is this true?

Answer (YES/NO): NO